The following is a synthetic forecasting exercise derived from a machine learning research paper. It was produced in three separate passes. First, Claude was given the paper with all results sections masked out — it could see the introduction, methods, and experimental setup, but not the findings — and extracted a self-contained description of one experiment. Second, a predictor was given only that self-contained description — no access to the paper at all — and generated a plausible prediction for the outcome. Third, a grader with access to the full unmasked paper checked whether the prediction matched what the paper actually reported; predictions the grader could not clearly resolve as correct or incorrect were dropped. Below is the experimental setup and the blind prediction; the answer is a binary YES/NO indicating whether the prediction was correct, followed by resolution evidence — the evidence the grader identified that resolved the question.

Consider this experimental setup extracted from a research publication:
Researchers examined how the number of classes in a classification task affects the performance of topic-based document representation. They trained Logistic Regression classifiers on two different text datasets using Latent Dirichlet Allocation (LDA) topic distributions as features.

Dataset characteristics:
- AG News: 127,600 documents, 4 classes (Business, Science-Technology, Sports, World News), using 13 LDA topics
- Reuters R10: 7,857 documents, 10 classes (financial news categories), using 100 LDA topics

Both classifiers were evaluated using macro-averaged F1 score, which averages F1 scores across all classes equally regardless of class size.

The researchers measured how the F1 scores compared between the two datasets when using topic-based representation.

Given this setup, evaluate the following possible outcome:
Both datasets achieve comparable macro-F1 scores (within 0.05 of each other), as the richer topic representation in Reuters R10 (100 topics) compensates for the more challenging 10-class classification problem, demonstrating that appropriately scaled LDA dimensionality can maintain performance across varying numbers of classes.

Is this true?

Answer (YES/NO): YES